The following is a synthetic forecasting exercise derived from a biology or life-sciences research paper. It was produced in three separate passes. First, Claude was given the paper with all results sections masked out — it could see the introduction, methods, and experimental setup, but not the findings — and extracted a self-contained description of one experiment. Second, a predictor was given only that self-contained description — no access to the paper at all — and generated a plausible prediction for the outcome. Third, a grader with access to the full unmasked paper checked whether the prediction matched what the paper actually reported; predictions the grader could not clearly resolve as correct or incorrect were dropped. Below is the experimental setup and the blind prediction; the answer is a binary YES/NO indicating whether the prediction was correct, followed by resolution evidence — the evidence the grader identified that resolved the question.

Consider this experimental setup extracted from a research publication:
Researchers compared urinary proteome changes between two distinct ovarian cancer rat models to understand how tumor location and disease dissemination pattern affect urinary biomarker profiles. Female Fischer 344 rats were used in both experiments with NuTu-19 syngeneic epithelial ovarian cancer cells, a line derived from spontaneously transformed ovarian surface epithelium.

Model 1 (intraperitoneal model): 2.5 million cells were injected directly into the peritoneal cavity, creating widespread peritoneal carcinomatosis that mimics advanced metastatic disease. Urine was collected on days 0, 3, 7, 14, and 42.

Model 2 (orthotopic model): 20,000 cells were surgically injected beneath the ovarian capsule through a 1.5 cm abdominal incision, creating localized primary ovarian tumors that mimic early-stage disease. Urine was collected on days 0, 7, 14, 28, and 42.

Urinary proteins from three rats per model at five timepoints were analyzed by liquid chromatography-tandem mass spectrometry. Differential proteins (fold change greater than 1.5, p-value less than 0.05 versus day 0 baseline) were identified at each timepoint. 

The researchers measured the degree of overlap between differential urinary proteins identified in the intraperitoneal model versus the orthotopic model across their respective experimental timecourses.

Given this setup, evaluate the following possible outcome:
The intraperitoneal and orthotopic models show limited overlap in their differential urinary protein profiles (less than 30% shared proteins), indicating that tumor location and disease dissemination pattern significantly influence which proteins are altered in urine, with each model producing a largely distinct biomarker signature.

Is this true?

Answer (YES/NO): YES